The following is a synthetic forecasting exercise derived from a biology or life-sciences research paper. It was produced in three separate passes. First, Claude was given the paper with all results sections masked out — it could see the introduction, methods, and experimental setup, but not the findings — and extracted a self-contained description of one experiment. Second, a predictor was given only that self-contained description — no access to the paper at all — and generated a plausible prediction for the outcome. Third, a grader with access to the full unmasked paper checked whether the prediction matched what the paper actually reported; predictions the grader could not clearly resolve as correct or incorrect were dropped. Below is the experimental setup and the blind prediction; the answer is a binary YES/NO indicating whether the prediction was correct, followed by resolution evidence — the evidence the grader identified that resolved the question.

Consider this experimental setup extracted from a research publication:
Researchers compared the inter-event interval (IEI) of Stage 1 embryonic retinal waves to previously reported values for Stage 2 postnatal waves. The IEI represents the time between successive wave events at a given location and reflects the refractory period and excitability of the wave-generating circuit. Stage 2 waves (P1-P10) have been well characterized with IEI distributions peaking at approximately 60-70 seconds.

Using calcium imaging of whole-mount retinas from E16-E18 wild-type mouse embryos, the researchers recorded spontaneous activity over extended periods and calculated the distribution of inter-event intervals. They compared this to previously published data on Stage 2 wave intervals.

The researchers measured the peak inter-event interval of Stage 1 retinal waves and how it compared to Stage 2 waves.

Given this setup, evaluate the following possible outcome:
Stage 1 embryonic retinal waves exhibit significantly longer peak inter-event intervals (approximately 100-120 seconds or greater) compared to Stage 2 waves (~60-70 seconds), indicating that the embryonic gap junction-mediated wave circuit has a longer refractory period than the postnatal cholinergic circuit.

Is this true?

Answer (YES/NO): NO